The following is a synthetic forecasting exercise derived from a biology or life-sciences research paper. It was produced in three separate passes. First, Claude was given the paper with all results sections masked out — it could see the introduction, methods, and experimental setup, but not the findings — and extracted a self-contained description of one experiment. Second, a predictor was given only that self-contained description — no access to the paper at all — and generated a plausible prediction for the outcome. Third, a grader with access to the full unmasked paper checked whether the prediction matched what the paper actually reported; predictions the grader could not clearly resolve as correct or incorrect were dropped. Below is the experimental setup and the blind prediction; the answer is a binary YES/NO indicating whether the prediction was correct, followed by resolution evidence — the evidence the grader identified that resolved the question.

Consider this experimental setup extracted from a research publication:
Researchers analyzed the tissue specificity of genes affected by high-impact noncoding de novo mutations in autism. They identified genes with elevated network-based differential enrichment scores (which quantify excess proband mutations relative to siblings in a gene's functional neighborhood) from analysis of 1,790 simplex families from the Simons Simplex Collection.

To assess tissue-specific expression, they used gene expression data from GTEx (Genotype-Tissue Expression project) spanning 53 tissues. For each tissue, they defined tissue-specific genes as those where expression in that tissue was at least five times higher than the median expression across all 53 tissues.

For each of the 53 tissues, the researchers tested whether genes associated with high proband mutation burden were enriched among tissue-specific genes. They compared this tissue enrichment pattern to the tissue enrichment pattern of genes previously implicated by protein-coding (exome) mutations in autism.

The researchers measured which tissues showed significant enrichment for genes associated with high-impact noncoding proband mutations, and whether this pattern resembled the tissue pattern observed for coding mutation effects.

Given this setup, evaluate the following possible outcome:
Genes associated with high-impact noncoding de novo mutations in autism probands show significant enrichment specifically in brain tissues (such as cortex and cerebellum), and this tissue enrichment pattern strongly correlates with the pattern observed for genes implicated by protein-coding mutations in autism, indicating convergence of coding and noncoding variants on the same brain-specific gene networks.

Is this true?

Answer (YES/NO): YES